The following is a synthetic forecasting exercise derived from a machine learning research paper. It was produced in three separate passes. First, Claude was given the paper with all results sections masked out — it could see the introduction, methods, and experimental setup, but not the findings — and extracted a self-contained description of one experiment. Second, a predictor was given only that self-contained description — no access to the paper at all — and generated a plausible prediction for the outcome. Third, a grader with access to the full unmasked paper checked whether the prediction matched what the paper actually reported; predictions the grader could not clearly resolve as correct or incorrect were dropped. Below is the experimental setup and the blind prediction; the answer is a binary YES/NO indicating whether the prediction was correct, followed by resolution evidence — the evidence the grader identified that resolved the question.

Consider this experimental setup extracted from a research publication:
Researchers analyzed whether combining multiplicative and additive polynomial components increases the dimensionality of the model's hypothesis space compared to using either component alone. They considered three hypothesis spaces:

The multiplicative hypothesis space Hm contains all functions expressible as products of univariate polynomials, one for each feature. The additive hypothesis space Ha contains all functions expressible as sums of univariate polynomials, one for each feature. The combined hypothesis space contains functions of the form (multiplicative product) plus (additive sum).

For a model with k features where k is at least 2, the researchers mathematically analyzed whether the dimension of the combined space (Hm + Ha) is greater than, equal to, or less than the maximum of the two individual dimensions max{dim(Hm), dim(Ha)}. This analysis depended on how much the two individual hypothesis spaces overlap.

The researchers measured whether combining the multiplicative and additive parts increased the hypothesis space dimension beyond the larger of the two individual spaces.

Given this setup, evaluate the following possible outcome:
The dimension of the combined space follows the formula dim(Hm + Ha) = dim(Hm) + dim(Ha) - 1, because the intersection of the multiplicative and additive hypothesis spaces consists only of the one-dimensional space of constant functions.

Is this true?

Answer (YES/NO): NO